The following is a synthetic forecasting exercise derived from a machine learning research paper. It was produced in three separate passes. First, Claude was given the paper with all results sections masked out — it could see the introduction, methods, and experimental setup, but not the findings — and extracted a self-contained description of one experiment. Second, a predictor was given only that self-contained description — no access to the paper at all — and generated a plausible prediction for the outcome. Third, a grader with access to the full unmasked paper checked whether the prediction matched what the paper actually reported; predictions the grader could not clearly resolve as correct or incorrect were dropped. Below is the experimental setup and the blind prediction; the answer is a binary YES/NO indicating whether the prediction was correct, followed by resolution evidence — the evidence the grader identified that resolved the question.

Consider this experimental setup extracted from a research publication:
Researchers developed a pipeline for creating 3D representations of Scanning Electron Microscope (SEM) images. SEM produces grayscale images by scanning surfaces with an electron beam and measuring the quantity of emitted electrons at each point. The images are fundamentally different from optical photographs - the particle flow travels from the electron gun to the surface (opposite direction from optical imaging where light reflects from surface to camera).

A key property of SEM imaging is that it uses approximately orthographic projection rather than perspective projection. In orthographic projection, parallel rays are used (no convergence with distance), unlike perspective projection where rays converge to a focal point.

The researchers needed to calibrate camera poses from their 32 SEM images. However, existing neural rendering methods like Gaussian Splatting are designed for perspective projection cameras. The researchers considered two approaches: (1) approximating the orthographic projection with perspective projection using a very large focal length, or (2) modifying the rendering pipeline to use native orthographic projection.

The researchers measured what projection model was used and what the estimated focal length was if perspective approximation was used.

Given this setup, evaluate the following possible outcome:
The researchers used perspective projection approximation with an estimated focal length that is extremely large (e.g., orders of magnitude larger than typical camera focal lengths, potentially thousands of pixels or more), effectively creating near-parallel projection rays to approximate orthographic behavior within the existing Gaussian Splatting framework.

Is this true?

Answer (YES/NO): YES